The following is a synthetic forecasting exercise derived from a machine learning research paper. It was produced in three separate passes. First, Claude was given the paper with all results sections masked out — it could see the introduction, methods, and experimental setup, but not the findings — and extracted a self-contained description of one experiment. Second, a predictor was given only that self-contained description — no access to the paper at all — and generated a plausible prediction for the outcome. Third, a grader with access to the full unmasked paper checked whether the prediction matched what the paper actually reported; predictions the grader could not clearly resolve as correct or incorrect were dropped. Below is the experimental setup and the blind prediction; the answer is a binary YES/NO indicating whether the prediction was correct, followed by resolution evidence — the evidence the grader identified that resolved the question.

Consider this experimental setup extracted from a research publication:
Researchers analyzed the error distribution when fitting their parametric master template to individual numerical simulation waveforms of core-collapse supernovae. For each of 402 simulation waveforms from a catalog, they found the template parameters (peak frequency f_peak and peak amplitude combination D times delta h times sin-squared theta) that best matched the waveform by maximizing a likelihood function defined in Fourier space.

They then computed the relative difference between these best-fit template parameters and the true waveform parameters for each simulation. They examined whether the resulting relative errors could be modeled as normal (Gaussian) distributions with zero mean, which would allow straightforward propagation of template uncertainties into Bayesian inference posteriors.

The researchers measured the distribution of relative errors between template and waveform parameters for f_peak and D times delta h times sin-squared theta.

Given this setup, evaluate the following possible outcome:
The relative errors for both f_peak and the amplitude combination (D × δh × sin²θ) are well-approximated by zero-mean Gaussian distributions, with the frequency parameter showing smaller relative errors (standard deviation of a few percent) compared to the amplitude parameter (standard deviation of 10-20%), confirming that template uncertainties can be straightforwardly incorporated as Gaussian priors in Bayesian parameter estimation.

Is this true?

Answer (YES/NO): NO